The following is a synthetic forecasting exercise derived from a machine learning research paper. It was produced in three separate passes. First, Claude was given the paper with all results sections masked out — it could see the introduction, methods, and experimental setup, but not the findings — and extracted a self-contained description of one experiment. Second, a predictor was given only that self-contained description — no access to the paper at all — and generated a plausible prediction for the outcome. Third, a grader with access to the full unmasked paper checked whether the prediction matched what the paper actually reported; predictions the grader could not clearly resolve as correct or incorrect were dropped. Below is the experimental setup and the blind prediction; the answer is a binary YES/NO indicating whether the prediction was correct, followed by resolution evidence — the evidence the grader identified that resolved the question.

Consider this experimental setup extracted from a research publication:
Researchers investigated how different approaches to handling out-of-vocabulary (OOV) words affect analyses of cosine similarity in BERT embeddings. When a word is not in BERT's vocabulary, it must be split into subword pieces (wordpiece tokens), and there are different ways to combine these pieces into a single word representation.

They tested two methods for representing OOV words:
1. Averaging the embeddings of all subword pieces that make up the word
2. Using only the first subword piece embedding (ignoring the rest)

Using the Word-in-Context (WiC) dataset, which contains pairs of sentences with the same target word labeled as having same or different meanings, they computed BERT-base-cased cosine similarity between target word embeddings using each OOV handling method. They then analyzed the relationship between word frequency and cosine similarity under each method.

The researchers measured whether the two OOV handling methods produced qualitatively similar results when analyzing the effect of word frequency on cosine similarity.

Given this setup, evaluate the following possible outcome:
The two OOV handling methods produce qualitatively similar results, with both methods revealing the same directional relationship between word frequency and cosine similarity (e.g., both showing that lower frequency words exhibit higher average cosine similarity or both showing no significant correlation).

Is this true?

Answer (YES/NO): YES